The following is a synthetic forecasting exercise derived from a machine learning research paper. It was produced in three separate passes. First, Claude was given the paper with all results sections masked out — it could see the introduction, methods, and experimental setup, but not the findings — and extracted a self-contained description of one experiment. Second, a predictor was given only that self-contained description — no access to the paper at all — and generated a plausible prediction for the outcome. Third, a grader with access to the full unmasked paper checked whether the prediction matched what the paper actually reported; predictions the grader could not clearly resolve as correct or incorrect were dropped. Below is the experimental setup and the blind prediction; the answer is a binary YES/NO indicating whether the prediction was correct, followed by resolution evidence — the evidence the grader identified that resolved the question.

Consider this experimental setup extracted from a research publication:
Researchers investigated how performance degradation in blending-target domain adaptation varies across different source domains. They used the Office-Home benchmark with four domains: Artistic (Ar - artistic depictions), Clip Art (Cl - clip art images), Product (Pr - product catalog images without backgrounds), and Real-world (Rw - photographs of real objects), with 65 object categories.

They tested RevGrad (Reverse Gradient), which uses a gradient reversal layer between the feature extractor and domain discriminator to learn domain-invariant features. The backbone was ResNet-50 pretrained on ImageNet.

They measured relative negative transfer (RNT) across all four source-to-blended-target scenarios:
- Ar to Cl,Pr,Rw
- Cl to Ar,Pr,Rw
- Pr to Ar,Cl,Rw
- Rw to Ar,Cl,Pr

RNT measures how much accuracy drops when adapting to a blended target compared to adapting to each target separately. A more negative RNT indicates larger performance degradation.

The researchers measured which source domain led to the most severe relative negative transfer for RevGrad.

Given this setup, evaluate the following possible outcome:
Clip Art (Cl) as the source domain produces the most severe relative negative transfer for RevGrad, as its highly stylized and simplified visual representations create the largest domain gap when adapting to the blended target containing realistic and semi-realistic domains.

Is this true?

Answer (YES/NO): NO